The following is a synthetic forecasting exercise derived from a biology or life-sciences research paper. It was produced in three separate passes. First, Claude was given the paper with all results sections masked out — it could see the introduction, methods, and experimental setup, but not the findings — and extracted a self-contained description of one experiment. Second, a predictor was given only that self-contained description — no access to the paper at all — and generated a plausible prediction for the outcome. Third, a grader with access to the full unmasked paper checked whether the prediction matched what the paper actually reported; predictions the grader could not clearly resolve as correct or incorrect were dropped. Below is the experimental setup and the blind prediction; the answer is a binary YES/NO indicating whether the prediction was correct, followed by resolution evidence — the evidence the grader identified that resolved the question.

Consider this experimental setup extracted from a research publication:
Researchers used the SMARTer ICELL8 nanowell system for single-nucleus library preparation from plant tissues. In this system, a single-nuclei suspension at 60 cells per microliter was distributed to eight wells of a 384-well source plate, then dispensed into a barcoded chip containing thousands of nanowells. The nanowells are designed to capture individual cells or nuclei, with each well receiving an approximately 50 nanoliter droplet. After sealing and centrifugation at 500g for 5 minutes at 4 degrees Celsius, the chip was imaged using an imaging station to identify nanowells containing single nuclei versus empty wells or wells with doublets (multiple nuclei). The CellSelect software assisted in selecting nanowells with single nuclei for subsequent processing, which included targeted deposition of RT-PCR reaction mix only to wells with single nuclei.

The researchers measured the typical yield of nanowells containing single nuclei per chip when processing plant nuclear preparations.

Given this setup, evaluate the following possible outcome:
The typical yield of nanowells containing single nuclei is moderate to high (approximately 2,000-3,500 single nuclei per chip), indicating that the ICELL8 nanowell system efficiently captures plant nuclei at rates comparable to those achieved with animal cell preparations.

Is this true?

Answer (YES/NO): NO